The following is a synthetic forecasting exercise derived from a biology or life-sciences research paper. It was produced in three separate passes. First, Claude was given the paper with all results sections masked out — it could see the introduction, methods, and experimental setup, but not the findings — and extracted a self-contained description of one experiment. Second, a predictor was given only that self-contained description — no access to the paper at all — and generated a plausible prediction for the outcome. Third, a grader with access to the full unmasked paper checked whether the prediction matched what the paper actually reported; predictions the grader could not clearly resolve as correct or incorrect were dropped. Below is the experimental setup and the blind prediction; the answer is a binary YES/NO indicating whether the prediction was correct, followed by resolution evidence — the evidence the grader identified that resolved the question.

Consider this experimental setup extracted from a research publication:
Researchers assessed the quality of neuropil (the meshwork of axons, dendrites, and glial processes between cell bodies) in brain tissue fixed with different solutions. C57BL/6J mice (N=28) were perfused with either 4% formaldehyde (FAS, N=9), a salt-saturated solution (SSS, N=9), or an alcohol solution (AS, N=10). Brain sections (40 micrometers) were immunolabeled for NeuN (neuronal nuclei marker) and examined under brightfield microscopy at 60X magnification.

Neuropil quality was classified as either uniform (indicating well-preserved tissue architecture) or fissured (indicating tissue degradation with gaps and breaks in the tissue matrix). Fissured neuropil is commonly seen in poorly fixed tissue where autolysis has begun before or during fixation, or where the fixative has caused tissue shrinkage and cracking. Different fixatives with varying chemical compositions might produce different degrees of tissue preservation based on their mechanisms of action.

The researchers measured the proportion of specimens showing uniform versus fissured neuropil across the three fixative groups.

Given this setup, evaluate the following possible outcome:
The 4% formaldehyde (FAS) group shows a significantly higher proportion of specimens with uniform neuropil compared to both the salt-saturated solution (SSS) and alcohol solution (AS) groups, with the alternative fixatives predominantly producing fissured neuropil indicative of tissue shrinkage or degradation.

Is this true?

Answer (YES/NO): NO